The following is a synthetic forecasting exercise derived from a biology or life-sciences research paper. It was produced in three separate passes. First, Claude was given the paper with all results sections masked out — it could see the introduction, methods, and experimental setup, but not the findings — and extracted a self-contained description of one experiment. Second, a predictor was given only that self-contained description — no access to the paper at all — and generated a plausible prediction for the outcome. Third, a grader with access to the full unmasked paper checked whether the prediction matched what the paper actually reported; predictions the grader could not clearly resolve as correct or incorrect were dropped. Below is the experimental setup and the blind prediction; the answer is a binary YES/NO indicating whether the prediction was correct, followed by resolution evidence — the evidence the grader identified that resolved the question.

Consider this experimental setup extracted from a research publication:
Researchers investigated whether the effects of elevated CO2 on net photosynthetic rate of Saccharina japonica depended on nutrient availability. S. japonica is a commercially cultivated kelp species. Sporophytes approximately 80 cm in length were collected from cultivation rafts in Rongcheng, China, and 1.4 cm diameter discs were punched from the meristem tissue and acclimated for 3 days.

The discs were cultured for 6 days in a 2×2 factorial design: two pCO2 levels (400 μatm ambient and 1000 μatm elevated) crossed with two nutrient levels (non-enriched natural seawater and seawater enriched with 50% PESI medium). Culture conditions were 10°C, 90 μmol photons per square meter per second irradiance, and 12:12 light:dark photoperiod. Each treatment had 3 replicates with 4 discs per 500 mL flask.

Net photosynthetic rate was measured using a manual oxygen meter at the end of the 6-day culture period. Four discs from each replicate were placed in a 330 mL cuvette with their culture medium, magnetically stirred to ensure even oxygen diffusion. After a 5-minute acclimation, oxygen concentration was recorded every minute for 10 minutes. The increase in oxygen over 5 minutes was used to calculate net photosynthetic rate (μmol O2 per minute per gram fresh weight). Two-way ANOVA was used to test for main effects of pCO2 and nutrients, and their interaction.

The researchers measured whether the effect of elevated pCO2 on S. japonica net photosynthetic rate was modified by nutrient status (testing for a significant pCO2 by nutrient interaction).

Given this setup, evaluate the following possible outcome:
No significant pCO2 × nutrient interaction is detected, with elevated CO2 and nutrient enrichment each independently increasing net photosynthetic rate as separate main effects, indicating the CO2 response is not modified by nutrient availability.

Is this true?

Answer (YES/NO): NO